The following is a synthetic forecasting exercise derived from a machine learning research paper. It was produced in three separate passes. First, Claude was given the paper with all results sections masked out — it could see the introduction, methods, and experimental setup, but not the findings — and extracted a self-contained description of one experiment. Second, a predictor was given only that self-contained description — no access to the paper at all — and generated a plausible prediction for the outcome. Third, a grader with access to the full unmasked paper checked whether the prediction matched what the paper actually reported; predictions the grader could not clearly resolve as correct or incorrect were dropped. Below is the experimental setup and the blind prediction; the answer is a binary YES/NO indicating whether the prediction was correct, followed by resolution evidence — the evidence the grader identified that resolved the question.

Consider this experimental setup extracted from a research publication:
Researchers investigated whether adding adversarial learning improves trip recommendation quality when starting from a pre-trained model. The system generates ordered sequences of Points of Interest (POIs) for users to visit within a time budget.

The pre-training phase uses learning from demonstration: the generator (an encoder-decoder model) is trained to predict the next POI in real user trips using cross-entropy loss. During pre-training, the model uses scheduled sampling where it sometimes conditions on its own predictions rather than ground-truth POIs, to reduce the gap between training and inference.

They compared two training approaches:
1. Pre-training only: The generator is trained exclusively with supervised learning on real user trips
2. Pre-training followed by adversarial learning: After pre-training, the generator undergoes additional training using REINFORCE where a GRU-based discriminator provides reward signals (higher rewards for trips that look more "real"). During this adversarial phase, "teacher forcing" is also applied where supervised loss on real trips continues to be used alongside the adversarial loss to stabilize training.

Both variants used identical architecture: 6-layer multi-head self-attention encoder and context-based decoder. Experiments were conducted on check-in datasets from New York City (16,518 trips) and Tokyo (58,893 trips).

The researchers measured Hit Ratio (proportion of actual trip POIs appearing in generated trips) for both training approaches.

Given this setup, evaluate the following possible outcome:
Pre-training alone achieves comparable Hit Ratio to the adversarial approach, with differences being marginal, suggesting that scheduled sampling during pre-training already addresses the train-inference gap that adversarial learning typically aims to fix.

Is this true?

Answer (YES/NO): NO